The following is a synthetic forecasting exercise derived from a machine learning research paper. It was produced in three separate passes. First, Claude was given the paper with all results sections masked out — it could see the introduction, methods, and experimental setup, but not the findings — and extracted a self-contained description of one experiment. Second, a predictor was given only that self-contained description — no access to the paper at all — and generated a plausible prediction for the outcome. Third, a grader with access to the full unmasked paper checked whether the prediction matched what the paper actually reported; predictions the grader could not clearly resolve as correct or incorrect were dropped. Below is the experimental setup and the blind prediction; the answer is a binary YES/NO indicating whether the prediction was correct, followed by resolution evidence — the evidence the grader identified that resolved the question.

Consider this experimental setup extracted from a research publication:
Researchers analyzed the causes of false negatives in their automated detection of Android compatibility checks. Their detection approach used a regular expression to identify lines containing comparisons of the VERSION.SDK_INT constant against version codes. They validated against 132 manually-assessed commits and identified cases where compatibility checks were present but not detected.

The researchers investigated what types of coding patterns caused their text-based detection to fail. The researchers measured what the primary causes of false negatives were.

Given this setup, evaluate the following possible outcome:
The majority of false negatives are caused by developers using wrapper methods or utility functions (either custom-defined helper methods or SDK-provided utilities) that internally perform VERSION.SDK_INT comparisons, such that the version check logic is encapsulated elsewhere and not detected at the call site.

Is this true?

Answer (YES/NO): NO